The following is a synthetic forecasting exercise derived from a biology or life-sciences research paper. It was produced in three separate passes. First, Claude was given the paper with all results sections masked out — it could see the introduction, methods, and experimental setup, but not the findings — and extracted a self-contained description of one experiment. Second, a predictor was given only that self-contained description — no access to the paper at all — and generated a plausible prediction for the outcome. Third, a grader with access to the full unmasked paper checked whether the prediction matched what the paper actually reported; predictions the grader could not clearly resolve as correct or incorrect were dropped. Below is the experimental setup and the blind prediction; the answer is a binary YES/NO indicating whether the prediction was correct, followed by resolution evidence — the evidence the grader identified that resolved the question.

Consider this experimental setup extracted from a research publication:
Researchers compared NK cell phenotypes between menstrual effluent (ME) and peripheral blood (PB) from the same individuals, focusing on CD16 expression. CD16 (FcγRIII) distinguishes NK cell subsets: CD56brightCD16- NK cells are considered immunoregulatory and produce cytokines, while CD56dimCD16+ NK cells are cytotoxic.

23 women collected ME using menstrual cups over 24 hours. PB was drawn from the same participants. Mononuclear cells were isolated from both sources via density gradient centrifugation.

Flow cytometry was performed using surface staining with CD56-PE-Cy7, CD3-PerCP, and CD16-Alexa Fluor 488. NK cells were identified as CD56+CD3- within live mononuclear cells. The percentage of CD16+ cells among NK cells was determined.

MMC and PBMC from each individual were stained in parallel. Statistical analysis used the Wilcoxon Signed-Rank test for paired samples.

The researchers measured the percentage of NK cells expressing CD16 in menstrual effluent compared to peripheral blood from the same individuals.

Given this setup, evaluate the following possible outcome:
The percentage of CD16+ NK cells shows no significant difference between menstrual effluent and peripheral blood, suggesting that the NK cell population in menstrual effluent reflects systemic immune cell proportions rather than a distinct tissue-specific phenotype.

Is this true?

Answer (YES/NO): NO